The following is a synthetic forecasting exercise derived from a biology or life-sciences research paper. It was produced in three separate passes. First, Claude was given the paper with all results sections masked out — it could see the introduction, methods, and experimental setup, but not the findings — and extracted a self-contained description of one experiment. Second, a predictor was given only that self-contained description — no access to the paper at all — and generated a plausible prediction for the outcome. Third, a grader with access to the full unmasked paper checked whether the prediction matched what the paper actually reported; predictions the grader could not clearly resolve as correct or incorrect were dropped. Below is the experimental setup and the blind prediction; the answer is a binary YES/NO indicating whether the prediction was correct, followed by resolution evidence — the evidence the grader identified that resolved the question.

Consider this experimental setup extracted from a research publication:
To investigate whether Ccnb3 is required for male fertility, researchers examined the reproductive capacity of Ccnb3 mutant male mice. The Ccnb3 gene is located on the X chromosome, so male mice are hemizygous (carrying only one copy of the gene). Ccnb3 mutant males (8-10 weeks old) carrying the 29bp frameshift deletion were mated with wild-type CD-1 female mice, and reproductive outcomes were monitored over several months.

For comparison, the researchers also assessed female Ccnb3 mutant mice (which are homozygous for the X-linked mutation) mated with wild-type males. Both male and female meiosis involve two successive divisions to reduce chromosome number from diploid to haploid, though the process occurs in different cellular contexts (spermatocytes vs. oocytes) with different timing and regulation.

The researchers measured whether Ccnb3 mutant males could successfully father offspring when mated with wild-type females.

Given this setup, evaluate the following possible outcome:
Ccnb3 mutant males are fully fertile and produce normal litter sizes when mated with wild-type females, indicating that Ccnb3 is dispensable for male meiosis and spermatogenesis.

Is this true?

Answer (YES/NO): YES